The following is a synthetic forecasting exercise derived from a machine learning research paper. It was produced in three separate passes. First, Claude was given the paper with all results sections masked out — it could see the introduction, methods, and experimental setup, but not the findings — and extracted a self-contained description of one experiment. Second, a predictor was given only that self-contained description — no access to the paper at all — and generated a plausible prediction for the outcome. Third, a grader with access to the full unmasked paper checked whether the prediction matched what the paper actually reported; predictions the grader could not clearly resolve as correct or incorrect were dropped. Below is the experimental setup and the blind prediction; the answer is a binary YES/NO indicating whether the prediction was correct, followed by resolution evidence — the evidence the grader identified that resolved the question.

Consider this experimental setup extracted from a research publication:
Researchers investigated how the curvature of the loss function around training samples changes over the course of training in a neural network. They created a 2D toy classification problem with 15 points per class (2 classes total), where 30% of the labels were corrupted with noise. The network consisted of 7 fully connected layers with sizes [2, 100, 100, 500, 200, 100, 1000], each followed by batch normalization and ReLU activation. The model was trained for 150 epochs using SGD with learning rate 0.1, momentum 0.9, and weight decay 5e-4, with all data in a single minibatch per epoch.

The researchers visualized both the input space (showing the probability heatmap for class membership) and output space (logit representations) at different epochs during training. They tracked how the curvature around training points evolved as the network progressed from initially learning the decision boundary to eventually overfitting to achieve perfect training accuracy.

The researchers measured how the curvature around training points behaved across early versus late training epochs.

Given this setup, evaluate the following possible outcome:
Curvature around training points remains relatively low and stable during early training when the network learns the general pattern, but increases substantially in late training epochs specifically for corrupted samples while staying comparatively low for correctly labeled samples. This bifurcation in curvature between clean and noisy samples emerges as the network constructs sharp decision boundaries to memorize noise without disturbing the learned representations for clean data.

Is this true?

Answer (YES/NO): NO